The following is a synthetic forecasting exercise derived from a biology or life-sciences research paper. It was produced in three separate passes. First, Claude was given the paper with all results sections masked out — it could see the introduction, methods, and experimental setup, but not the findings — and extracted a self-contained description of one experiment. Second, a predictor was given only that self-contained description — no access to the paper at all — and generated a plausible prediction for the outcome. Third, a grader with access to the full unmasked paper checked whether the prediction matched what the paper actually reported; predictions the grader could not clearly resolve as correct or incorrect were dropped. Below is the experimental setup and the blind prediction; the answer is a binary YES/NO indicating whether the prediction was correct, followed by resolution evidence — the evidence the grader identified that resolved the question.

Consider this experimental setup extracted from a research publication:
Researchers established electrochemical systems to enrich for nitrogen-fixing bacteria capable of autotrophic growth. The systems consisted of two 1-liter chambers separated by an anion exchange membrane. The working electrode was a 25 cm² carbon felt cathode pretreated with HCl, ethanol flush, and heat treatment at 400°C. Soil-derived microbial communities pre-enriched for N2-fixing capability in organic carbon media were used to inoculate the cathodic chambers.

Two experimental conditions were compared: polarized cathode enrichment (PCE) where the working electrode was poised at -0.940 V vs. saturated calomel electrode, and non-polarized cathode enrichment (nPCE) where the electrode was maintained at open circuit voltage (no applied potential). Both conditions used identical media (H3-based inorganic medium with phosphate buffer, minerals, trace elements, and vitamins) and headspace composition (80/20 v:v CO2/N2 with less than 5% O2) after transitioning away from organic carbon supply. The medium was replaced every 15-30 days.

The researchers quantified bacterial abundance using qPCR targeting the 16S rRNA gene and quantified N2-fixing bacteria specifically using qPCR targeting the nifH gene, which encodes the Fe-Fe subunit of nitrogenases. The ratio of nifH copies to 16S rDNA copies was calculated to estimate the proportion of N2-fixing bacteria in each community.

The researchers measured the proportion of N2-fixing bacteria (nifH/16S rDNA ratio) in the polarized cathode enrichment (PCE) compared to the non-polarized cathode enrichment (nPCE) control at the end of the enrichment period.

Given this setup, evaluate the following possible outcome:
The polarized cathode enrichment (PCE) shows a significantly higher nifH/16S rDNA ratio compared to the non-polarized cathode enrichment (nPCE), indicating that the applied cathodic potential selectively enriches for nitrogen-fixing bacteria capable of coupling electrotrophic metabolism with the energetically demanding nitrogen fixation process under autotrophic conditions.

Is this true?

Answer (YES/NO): NO